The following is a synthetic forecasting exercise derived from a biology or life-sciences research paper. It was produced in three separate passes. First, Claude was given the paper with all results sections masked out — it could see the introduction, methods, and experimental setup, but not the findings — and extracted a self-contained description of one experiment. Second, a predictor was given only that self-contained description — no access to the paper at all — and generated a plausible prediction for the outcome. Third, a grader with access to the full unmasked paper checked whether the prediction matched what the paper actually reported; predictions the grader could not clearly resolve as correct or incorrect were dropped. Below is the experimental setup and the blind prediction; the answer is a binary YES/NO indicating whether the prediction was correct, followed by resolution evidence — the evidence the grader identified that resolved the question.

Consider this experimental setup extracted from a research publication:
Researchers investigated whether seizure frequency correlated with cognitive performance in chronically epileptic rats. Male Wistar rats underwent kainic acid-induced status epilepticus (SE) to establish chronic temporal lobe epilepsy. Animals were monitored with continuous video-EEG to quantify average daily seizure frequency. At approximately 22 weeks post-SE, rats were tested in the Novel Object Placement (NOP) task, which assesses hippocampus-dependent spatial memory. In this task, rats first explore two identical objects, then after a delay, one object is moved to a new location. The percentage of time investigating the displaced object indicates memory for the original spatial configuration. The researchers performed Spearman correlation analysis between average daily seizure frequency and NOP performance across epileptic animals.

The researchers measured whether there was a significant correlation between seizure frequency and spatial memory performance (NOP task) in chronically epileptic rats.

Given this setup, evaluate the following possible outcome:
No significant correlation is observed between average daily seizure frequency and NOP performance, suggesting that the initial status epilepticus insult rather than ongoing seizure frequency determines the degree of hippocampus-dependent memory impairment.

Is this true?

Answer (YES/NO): NO